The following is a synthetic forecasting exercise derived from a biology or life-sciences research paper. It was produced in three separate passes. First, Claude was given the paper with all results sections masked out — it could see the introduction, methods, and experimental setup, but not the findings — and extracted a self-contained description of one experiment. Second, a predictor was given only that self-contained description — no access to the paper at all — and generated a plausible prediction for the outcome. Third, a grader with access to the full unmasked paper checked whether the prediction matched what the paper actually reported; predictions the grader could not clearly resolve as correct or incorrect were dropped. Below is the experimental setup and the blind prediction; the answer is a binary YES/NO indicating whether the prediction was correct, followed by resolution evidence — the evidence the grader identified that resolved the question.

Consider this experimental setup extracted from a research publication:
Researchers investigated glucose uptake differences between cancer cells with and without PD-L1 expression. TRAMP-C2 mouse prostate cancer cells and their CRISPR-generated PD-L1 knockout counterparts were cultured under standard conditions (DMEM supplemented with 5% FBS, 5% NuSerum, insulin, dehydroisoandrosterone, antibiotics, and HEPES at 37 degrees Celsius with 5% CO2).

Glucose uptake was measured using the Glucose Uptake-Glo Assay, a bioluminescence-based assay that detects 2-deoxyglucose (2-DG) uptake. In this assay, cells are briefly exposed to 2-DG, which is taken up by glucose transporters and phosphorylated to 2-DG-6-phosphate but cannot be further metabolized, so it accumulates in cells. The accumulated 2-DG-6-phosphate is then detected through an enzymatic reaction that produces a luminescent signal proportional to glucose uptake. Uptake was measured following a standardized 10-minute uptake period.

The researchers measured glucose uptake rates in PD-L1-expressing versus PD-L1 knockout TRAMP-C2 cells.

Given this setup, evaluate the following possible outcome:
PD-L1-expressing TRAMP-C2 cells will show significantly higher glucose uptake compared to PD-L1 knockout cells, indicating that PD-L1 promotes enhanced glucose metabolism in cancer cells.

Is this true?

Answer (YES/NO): YES